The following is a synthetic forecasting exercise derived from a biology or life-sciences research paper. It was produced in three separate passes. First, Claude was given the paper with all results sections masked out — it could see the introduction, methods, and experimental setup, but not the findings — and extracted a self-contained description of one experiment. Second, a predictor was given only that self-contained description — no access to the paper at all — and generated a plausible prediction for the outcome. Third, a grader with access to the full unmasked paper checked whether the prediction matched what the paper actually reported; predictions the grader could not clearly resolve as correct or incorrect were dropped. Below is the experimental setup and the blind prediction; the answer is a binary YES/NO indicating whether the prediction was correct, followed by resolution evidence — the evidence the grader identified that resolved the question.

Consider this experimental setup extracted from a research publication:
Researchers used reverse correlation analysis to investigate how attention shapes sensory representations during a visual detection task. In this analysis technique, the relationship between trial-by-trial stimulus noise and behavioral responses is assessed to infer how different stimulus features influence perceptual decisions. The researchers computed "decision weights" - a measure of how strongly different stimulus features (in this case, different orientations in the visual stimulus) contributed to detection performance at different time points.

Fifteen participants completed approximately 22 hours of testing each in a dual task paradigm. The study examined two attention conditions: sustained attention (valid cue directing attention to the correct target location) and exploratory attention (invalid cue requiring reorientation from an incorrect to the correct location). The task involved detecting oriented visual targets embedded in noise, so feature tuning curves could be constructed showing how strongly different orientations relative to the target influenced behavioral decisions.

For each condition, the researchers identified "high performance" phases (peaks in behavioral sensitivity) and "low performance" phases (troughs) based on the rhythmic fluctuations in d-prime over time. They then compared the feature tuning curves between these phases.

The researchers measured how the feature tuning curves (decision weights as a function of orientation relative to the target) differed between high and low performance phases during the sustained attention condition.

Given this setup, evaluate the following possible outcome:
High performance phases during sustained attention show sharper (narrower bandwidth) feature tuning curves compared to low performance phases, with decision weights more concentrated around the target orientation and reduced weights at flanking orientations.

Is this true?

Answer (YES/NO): NO